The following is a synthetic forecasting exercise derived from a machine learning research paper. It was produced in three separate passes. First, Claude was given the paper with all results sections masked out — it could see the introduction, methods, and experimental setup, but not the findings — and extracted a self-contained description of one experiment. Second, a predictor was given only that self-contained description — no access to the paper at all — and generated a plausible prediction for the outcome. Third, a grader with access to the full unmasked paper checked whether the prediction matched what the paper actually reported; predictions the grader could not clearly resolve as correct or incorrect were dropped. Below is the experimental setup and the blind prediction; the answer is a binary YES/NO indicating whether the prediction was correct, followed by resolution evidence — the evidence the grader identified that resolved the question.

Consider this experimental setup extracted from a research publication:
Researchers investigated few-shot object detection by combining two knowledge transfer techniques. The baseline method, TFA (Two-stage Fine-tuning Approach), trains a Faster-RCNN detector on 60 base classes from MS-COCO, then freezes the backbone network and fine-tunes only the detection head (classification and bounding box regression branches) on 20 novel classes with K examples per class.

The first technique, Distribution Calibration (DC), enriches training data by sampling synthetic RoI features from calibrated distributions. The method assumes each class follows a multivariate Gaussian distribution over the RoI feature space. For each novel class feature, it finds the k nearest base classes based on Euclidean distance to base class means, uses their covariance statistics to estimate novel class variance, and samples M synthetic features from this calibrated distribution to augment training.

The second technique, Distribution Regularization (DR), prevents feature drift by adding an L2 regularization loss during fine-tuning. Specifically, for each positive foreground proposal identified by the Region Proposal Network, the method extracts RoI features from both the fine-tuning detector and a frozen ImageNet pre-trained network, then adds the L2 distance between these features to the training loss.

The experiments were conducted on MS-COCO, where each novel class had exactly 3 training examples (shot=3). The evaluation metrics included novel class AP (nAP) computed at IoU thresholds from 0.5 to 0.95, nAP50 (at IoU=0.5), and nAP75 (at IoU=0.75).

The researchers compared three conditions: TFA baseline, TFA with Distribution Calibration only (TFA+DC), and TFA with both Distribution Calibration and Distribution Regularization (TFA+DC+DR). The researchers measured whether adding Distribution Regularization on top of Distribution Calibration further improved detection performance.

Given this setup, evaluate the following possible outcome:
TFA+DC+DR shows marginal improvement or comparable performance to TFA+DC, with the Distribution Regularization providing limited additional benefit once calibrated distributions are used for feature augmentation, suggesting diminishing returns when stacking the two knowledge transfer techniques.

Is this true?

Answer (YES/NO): NO